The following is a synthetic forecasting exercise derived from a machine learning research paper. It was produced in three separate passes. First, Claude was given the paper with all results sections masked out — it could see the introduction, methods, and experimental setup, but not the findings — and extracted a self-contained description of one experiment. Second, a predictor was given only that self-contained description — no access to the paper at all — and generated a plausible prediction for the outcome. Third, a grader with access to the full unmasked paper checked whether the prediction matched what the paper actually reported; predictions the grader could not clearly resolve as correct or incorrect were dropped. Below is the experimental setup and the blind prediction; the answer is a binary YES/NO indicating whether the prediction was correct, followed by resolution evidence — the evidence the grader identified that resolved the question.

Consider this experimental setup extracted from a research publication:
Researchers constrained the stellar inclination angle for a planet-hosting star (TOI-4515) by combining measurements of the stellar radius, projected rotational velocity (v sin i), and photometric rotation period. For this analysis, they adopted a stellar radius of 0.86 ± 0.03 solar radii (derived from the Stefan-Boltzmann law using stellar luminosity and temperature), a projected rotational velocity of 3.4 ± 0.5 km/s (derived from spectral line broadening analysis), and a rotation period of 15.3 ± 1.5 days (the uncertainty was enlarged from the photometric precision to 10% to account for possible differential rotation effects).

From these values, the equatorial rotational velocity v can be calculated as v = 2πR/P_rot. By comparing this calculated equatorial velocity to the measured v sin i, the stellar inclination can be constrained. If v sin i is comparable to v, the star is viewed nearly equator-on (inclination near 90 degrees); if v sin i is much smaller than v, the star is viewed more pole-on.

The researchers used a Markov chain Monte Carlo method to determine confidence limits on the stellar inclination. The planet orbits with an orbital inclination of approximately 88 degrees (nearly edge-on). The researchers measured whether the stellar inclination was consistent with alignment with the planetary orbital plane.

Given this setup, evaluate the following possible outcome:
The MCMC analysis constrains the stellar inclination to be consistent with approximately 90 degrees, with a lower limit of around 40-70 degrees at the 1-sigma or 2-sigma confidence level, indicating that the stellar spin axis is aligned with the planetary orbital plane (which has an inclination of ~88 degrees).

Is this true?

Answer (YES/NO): YES